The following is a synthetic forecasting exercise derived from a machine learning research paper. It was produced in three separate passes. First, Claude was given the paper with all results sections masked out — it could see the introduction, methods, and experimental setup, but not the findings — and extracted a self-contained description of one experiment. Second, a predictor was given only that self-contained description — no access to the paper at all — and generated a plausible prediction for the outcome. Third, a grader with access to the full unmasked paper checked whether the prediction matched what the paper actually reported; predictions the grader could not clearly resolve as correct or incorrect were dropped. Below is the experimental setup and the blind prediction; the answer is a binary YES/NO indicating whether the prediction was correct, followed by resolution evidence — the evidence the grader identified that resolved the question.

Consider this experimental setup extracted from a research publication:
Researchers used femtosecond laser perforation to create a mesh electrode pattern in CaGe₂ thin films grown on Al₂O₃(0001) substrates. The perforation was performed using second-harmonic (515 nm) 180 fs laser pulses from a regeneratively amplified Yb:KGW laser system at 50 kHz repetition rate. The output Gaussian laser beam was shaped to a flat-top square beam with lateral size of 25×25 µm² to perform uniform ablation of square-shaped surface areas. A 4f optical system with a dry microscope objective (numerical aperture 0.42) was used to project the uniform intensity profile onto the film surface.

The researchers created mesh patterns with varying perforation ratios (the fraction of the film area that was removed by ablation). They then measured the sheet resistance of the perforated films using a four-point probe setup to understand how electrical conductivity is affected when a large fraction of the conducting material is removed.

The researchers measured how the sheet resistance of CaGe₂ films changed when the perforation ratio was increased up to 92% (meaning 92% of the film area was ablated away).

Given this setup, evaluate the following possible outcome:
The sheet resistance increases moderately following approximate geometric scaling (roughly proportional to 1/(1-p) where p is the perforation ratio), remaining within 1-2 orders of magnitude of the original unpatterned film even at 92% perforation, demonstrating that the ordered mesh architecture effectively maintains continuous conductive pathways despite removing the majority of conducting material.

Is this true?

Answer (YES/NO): NO